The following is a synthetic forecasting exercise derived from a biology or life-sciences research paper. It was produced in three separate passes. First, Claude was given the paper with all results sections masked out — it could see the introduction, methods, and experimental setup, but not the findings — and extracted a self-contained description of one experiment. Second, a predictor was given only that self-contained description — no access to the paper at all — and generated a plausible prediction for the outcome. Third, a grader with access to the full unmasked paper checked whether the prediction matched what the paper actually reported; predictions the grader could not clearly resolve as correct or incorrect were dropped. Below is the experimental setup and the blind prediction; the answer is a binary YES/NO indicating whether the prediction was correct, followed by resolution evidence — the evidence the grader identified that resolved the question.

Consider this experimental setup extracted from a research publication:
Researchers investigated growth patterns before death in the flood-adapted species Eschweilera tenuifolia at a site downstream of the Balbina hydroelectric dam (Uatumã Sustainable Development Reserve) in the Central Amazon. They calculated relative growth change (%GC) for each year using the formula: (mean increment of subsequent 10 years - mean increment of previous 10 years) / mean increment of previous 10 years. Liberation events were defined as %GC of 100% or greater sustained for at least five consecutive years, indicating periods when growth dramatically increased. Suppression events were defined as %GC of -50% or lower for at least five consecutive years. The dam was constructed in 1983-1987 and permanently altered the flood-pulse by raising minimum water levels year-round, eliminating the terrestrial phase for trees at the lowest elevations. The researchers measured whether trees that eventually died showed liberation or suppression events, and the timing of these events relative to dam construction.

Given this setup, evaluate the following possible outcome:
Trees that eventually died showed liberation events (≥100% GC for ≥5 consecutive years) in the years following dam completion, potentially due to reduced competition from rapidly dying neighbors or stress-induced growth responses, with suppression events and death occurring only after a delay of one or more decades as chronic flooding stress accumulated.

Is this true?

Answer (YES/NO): NO